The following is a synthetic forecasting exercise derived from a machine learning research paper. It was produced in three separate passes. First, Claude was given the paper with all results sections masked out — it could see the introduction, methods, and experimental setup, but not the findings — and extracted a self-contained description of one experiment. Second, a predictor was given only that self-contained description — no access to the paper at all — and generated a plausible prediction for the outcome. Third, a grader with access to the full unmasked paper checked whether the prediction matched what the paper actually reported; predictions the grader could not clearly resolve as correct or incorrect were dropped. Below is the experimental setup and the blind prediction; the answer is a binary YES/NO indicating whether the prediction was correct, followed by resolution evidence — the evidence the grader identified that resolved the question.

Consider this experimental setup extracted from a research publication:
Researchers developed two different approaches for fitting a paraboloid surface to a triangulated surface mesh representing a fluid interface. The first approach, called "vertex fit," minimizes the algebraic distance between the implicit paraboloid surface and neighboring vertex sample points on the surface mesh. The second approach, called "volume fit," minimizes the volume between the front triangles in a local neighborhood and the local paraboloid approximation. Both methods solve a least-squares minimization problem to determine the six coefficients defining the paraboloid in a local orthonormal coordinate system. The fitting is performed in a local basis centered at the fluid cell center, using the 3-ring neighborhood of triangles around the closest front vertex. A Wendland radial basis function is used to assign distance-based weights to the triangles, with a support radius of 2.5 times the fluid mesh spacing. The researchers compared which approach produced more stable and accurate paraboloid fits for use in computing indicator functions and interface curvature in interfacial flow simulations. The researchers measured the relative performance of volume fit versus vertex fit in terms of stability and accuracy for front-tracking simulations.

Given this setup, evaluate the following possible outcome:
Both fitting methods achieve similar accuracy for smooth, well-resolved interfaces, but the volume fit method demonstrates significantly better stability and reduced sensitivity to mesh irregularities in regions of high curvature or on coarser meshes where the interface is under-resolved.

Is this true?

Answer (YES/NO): NO